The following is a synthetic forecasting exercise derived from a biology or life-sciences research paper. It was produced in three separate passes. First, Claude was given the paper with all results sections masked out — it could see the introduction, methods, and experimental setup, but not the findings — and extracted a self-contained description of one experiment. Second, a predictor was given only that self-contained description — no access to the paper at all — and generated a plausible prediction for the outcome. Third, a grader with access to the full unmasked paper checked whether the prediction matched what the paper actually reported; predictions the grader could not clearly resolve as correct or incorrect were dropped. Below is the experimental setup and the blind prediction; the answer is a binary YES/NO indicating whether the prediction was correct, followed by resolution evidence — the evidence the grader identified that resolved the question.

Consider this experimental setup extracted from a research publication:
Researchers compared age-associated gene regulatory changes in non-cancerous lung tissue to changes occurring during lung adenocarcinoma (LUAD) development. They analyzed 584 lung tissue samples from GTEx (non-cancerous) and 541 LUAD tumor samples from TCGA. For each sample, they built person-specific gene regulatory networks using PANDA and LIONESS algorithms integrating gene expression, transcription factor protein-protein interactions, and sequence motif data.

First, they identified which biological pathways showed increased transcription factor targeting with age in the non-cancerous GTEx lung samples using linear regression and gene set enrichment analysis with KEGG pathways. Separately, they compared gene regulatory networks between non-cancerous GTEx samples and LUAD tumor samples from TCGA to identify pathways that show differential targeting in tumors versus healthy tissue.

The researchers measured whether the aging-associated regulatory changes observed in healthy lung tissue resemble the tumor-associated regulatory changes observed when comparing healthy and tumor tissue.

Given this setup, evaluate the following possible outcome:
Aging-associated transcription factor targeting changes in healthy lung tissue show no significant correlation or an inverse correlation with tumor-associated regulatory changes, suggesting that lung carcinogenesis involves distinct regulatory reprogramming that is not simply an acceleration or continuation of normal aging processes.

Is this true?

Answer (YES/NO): NO